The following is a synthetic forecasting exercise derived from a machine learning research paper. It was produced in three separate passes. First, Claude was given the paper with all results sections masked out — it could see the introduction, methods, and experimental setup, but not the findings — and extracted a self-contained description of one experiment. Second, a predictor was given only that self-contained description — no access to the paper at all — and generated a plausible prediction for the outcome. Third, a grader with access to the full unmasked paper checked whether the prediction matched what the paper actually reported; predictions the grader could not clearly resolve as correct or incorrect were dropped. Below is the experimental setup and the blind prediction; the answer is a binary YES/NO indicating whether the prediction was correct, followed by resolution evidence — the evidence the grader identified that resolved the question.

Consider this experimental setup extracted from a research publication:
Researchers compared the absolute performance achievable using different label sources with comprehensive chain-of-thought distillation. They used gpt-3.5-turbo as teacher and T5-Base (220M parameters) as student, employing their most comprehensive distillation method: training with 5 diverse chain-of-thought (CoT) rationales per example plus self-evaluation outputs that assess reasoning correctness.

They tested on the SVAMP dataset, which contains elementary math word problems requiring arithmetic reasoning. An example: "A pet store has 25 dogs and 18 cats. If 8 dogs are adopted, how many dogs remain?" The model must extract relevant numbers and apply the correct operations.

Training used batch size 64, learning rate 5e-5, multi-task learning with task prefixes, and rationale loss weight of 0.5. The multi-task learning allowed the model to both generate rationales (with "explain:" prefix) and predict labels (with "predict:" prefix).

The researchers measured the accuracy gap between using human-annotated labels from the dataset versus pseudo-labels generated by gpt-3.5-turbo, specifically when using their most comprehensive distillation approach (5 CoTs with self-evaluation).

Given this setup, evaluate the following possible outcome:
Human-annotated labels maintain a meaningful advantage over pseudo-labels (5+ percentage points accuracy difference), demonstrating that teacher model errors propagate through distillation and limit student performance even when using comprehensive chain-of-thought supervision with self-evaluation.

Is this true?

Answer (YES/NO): YES